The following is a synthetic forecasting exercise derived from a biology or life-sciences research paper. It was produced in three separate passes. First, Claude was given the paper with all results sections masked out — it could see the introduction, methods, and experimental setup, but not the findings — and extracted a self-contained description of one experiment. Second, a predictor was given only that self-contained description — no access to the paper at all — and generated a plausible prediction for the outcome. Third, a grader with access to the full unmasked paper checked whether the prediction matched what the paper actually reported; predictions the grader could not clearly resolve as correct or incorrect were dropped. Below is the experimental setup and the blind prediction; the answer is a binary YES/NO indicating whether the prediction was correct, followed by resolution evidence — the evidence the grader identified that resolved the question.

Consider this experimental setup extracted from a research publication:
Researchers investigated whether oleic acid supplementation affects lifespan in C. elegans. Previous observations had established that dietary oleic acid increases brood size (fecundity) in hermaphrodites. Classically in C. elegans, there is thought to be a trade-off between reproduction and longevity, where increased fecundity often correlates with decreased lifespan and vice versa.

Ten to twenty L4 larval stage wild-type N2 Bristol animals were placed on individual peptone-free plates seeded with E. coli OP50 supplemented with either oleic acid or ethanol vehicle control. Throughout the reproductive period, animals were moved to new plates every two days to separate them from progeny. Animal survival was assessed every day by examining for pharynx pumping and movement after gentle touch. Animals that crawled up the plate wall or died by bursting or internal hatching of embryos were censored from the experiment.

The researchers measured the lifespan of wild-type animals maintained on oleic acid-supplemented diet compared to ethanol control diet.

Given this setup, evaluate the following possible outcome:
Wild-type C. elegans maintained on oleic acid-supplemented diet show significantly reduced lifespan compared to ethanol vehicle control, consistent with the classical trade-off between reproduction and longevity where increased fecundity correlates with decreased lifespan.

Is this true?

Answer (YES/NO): NO